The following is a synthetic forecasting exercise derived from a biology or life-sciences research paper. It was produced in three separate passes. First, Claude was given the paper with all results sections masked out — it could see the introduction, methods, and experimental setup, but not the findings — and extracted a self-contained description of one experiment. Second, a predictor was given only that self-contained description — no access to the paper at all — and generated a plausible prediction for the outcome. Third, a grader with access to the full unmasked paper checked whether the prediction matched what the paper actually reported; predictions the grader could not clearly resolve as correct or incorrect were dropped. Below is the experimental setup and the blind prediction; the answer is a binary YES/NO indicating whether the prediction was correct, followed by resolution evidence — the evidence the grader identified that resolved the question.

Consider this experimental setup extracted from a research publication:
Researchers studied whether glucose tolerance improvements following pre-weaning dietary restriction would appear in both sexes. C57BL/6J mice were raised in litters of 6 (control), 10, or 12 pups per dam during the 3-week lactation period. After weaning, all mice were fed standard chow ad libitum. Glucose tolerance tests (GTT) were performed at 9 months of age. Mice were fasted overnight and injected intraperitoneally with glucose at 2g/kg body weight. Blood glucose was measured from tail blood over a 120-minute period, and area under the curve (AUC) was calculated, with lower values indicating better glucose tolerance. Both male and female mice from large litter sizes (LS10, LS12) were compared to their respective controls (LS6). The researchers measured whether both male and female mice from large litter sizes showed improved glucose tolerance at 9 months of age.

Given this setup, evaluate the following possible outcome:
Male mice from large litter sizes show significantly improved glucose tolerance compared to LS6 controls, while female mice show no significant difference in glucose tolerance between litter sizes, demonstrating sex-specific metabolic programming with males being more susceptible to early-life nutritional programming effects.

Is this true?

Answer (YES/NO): NO